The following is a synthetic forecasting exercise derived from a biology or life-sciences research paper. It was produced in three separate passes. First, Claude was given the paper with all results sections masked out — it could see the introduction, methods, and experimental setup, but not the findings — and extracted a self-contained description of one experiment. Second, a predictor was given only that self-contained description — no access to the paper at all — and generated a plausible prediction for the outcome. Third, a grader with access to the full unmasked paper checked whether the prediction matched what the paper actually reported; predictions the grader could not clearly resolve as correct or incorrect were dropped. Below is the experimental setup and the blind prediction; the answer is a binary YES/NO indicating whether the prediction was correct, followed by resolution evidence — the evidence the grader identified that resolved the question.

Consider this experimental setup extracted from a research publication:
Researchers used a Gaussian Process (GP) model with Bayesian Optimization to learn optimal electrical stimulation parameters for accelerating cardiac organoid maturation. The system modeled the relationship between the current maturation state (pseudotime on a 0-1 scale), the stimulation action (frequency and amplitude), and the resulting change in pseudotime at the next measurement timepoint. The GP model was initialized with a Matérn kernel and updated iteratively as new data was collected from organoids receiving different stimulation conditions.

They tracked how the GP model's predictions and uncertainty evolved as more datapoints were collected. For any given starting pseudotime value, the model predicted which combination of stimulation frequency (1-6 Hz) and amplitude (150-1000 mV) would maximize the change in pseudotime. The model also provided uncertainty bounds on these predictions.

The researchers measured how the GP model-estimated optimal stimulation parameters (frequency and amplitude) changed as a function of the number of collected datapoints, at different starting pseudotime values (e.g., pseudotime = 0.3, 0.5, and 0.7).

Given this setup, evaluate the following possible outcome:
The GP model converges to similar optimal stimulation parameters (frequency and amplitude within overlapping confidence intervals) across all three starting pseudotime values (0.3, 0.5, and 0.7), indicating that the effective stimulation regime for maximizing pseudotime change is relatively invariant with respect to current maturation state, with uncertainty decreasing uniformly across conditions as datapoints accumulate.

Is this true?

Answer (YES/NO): NO